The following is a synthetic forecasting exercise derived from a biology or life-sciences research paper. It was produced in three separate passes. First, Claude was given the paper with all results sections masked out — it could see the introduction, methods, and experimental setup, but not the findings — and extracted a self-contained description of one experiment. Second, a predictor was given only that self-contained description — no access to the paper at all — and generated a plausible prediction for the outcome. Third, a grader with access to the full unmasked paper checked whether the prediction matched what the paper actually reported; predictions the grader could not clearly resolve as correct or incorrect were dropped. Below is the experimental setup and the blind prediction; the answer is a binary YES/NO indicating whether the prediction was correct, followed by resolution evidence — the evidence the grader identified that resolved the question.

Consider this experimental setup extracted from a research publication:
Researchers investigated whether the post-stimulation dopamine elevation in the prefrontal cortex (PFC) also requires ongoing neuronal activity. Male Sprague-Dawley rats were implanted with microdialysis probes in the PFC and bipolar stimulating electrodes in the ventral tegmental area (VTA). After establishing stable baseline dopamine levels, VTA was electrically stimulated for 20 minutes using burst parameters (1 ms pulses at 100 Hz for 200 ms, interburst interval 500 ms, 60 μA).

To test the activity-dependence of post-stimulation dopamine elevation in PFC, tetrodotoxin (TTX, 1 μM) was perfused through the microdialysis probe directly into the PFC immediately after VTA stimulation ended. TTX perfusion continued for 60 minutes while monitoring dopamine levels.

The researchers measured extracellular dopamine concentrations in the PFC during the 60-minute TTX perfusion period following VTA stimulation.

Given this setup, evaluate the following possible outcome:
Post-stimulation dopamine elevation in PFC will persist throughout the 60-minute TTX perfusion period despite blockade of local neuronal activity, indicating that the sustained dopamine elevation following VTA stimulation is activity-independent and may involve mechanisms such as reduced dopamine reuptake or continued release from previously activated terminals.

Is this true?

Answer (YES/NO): NO